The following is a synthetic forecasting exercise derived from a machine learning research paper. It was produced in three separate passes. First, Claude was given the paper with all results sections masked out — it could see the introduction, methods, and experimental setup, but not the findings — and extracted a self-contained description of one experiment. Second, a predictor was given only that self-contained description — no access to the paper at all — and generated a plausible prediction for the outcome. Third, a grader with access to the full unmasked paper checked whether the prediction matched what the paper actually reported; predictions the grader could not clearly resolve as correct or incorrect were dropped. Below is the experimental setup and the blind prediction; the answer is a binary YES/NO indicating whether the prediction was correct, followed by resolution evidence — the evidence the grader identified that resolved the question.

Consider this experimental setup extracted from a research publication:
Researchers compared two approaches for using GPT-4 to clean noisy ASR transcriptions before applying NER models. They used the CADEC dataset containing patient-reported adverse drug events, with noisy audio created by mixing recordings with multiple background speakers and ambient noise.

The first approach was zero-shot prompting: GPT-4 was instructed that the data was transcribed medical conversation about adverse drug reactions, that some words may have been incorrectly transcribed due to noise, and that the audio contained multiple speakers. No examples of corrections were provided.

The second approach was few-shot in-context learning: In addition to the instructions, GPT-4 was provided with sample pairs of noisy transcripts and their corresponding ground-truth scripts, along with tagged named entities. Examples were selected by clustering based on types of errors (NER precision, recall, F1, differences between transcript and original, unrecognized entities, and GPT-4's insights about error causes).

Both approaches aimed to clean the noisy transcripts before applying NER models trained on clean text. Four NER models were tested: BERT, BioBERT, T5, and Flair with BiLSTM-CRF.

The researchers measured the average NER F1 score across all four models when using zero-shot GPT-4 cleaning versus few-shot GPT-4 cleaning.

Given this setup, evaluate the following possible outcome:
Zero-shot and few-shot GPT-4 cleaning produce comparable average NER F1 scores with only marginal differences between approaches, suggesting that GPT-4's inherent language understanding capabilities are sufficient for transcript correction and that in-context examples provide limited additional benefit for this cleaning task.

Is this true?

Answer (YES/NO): NO